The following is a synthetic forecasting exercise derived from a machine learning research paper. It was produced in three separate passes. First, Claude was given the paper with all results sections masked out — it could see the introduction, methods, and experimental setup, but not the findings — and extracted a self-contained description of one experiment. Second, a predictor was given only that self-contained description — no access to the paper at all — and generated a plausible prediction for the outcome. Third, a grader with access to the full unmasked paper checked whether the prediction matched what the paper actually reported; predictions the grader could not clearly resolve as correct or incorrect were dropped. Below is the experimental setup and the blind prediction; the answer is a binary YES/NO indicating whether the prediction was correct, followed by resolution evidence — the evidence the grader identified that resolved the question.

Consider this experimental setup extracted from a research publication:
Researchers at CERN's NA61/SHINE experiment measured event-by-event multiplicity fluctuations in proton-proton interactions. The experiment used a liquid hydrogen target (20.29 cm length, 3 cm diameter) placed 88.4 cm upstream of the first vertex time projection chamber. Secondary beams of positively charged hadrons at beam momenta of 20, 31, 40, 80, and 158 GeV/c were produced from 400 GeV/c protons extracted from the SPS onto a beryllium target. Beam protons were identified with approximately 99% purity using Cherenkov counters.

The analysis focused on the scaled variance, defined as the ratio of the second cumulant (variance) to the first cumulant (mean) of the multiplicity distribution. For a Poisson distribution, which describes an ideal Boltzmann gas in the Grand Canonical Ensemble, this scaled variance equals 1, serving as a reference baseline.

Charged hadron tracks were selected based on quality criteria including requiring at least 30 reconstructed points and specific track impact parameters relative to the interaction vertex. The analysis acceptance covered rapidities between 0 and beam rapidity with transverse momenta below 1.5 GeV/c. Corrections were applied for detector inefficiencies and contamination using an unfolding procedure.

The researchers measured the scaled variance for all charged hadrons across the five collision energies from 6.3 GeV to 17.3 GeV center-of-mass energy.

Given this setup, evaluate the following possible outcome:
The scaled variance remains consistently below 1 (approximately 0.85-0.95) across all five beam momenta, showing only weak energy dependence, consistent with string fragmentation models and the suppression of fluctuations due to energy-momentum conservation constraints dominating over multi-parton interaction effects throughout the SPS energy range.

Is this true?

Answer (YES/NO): NO